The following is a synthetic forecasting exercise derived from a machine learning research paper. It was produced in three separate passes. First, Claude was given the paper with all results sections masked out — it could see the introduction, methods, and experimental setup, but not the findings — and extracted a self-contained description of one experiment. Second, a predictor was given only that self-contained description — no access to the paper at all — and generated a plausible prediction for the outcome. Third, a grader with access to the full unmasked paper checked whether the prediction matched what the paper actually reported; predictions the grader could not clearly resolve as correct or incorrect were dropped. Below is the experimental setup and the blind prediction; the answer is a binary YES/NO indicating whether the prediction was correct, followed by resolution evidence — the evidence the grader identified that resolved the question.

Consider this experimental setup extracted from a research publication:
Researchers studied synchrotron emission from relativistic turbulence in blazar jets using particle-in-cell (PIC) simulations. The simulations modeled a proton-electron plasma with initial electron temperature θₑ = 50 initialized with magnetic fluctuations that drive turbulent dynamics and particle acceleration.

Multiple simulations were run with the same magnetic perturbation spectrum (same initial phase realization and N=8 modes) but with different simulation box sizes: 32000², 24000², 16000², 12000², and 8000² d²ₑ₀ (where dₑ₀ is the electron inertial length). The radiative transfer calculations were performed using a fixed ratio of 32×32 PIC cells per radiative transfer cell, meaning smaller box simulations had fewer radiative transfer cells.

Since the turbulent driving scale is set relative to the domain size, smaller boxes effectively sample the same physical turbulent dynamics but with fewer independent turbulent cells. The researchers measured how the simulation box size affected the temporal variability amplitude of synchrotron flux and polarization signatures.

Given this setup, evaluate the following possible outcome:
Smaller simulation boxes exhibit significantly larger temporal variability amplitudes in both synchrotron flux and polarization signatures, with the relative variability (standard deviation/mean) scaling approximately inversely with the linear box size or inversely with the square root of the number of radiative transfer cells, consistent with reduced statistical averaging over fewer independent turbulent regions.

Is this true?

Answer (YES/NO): NO